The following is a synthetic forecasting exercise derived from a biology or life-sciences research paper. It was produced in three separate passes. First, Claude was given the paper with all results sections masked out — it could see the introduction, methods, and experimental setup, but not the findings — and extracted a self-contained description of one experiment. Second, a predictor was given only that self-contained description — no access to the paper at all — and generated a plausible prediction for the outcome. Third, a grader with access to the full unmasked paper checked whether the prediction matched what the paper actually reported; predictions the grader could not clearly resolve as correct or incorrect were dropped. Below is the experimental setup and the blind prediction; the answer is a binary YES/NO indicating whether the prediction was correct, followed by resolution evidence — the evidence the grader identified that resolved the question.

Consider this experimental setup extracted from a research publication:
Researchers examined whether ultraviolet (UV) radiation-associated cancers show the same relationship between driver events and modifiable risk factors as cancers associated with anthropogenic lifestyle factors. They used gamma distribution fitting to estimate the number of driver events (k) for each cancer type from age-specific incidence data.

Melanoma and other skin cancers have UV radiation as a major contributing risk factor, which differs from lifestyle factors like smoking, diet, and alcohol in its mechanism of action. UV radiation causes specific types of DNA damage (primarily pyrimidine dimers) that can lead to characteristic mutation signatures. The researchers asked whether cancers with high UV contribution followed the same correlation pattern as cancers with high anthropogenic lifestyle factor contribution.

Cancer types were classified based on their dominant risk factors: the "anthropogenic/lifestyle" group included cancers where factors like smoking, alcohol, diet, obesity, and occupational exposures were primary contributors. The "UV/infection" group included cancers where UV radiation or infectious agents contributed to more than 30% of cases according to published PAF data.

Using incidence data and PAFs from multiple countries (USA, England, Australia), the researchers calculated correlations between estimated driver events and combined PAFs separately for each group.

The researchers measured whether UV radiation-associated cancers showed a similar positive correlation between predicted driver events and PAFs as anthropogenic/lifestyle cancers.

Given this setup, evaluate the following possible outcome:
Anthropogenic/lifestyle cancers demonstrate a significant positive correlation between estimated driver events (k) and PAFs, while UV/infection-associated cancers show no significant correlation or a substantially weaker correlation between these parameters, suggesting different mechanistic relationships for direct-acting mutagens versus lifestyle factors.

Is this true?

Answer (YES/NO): YES